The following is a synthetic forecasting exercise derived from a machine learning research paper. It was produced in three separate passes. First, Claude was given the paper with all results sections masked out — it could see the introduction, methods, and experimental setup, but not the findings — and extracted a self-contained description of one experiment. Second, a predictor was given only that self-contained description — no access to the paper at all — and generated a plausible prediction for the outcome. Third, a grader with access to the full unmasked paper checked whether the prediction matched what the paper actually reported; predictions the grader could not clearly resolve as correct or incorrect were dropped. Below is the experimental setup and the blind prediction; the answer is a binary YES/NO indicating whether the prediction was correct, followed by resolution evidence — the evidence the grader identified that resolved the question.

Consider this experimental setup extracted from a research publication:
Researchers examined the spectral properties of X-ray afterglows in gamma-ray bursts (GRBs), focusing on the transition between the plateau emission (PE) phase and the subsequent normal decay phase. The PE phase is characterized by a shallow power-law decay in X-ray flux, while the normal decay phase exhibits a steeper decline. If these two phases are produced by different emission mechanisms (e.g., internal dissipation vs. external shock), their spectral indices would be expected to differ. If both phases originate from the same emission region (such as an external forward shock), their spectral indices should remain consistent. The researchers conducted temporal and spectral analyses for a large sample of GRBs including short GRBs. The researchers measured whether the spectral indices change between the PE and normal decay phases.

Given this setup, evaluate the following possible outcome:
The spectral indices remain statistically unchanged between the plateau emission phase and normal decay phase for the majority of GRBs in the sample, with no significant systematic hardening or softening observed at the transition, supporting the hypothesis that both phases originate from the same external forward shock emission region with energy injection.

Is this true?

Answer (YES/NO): YES